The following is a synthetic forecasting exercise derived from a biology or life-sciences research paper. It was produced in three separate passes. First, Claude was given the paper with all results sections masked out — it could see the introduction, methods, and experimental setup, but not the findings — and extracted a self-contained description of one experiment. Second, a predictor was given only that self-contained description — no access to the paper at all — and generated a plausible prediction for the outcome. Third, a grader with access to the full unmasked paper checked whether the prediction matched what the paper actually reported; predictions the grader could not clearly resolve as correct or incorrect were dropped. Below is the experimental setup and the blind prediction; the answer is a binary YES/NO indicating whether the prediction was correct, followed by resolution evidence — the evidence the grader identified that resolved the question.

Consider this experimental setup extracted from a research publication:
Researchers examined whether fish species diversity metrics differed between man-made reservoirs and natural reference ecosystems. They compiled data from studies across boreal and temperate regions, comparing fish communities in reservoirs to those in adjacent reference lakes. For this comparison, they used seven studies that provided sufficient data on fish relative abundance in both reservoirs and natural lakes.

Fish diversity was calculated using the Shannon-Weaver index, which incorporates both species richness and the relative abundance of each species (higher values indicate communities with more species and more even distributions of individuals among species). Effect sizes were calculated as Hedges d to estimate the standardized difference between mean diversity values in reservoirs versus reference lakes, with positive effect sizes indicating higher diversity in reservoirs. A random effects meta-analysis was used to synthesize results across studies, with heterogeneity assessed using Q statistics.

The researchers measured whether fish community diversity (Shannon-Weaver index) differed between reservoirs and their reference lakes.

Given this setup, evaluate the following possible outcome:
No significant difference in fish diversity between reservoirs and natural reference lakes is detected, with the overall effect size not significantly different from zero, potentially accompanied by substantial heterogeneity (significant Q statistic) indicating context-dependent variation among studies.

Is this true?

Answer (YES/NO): YES